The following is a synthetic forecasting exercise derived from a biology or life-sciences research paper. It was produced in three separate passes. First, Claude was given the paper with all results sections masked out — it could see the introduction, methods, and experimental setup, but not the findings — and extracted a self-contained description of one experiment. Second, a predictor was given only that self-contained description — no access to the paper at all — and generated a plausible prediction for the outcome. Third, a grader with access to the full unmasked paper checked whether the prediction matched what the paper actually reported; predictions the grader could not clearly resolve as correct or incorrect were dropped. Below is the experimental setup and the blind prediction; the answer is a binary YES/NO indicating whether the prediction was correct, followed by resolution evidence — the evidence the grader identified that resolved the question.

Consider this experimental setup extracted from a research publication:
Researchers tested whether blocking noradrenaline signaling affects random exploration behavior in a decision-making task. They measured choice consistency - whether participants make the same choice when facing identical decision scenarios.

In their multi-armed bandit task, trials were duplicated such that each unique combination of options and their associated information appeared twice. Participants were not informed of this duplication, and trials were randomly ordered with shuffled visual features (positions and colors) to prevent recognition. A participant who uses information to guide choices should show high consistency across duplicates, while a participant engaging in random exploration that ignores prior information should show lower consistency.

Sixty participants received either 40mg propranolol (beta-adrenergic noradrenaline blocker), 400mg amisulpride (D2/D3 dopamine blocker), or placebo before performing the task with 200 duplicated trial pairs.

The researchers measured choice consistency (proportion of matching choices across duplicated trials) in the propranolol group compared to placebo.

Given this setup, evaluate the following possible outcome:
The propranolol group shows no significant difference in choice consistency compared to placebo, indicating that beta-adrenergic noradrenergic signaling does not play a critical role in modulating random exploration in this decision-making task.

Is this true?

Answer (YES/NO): NO